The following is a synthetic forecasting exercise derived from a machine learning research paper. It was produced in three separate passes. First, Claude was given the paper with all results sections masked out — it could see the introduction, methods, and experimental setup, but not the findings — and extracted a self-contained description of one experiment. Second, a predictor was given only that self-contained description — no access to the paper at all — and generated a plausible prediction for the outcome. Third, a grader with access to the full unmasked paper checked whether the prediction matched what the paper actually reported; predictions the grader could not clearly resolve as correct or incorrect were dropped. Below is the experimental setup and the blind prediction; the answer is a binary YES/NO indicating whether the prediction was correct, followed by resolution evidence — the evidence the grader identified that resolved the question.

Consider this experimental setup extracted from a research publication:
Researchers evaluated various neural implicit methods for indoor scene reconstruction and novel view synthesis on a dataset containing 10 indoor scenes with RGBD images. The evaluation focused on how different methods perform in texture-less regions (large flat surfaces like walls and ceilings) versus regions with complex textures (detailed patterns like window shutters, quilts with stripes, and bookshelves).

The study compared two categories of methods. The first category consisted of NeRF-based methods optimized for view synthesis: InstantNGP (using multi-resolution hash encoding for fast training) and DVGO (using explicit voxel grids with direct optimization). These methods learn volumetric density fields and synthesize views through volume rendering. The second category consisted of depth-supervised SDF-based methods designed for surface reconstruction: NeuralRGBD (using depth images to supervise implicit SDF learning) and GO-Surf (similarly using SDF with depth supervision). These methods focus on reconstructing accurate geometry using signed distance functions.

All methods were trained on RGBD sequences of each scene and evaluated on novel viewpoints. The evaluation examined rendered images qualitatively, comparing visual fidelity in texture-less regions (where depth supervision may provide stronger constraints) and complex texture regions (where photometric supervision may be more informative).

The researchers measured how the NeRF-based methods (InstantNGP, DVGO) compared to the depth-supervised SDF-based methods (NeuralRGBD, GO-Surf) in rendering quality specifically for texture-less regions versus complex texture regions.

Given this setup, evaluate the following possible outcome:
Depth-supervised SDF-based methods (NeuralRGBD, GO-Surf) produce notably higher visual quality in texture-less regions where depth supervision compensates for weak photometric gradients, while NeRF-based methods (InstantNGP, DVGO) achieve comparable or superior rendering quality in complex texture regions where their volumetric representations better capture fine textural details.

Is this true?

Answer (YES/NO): YES